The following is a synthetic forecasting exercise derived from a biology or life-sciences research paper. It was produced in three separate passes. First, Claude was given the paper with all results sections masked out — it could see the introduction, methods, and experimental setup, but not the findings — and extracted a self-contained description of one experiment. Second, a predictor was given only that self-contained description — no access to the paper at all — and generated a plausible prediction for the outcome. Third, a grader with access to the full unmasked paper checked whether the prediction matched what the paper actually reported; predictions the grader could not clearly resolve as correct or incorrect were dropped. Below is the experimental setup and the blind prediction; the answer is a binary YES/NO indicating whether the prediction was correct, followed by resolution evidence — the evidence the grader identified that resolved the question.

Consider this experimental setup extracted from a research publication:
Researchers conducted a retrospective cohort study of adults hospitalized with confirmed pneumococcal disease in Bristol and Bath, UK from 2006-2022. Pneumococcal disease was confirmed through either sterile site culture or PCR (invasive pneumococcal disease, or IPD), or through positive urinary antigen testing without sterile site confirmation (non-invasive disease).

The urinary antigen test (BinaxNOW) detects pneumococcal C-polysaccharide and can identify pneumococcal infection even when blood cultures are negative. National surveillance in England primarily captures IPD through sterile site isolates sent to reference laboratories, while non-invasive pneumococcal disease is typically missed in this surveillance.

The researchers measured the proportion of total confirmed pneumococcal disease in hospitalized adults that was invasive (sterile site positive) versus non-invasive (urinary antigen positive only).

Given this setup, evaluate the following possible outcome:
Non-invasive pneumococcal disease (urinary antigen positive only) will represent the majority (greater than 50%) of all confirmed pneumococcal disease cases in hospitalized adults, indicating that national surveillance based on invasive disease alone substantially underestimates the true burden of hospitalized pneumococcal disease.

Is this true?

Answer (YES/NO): YES